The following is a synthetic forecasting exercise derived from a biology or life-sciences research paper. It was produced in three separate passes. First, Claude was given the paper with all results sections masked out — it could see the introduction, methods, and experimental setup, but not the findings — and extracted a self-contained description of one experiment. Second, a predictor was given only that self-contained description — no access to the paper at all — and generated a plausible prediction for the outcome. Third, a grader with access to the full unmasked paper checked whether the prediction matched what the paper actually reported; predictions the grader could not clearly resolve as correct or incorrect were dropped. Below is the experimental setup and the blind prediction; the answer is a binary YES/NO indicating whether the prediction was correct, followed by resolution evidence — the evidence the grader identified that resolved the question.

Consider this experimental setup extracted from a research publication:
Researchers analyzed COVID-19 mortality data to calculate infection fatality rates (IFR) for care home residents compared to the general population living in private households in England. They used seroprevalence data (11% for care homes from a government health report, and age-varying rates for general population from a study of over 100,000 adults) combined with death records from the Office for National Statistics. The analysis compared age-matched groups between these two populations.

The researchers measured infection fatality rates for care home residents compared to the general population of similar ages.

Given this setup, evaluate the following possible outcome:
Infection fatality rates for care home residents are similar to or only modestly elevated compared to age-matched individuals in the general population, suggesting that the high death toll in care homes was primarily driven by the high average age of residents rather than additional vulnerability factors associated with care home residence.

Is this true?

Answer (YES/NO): NO